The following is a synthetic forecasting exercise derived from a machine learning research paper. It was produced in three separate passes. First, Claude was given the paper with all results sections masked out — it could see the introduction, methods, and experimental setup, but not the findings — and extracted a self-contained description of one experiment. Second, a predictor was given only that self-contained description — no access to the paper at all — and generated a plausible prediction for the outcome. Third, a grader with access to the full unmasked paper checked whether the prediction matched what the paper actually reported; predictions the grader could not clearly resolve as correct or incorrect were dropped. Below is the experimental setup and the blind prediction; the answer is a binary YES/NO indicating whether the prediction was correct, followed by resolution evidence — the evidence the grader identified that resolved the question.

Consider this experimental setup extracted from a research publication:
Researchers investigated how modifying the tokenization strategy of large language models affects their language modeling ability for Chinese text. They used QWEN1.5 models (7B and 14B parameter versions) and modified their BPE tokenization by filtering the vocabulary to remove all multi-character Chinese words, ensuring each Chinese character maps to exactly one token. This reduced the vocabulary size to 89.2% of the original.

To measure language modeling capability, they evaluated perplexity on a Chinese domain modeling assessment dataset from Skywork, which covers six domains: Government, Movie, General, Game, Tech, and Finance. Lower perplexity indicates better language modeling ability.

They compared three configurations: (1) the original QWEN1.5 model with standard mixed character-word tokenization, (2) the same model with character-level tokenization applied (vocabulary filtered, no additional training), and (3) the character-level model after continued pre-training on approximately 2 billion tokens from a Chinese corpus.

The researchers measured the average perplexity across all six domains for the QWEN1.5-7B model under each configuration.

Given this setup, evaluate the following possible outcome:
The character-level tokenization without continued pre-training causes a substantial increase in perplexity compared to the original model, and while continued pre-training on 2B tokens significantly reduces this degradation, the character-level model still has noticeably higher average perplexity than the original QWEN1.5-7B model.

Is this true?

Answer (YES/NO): YES